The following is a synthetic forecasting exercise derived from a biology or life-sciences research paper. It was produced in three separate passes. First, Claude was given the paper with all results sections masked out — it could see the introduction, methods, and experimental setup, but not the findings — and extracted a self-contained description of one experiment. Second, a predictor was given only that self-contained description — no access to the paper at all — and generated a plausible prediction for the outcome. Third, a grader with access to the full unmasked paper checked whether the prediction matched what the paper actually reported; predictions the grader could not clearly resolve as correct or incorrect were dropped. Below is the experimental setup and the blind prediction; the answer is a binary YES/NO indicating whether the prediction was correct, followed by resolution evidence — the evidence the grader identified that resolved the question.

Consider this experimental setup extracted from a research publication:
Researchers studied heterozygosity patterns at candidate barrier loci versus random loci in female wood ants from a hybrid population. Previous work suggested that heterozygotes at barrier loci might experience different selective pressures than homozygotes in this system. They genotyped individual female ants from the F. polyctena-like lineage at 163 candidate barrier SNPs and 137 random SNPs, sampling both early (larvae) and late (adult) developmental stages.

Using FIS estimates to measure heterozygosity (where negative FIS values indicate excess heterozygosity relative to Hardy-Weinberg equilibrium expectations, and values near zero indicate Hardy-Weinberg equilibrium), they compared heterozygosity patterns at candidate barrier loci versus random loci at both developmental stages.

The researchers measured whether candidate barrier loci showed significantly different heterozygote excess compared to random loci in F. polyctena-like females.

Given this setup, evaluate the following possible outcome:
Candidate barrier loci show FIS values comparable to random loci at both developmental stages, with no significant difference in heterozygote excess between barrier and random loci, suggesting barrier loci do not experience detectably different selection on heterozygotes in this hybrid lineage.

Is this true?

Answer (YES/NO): NO